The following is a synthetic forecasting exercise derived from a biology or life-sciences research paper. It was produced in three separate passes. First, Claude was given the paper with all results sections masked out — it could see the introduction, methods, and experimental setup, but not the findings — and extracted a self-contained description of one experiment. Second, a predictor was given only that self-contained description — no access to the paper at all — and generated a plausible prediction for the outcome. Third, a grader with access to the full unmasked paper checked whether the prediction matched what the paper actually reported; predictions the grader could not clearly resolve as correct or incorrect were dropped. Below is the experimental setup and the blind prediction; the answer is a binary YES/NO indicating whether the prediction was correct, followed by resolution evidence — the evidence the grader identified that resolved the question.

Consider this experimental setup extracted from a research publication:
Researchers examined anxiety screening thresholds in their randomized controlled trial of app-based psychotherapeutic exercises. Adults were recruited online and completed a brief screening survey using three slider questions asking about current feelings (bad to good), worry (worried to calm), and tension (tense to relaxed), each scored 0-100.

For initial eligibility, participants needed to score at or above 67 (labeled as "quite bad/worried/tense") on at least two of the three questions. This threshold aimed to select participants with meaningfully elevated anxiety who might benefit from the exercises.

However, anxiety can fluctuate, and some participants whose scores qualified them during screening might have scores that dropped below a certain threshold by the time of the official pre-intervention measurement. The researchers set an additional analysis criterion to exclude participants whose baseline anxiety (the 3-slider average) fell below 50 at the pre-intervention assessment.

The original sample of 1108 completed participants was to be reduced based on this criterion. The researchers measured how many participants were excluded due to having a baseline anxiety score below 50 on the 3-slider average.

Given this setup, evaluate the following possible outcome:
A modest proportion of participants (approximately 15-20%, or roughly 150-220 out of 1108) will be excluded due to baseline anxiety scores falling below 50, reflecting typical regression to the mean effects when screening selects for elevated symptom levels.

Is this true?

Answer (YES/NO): NO